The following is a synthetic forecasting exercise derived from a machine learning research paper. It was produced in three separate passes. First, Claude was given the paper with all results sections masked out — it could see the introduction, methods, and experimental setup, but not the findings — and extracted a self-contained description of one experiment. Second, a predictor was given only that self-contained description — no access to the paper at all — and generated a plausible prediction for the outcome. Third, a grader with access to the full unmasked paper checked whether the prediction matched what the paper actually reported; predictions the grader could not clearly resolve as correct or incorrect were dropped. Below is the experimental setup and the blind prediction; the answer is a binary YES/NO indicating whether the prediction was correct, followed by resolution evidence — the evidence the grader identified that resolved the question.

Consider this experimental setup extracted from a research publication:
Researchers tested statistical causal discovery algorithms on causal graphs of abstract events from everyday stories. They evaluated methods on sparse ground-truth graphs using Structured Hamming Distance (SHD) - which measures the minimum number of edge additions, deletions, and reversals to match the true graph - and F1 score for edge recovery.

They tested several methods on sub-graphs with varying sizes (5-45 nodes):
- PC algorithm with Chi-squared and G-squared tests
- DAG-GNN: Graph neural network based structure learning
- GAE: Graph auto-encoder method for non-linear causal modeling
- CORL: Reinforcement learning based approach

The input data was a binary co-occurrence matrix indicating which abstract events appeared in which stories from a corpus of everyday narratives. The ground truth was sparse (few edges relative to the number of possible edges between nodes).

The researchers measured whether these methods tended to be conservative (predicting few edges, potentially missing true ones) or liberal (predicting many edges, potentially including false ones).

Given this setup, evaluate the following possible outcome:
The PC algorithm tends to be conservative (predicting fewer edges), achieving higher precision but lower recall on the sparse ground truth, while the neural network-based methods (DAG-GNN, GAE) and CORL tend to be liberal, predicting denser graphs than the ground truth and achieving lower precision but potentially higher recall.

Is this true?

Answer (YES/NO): NO